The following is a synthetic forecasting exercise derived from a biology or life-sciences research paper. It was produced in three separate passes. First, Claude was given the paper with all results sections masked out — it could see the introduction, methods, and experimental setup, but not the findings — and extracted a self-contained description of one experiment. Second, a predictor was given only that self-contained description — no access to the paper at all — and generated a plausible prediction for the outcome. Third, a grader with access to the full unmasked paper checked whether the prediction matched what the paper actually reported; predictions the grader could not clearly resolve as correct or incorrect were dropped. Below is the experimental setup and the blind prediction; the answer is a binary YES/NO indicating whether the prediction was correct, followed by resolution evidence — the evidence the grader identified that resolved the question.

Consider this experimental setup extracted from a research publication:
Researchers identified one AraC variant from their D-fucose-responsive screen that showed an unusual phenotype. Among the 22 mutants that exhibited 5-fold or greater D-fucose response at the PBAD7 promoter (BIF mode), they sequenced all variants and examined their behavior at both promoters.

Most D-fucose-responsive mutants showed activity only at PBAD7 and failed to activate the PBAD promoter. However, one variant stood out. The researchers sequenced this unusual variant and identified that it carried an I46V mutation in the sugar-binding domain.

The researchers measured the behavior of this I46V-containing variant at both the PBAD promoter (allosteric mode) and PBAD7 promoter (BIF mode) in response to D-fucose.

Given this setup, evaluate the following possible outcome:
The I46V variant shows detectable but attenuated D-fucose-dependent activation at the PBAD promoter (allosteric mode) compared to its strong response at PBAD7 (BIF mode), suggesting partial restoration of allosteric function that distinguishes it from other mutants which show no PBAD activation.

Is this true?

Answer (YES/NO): NO